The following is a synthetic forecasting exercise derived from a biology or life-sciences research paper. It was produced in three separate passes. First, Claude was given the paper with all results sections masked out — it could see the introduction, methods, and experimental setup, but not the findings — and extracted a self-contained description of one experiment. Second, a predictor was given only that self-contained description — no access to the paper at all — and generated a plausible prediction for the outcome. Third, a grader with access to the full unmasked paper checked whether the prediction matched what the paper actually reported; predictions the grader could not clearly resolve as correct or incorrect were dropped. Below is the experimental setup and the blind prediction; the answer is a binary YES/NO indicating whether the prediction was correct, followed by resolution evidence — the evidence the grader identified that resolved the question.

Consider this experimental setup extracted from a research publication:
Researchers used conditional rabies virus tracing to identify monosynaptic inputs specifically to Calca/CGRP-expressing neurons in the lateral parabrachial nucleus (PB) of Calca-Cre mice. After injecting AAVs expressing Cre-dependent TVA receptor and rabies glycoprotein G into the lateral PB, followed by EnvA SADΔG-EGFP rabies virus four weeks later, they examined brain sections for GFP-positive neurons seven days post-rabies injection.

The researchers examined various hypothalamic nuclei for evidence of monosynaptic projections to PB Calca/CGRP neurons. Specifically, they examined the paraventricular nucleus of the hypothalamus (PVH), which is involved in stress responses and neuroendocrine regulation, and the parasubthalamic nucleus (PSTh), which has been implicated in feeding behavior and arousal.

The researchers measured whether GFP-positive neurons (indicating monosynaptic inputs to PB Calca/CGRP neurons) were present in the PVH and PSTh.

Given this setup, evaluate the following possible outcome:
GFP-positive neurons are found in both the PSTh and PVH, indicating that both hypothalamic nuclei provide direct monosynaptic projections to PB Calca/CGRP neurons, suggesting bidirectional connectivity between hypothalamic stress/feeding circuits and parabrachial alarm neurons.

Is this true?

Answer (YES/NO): NO